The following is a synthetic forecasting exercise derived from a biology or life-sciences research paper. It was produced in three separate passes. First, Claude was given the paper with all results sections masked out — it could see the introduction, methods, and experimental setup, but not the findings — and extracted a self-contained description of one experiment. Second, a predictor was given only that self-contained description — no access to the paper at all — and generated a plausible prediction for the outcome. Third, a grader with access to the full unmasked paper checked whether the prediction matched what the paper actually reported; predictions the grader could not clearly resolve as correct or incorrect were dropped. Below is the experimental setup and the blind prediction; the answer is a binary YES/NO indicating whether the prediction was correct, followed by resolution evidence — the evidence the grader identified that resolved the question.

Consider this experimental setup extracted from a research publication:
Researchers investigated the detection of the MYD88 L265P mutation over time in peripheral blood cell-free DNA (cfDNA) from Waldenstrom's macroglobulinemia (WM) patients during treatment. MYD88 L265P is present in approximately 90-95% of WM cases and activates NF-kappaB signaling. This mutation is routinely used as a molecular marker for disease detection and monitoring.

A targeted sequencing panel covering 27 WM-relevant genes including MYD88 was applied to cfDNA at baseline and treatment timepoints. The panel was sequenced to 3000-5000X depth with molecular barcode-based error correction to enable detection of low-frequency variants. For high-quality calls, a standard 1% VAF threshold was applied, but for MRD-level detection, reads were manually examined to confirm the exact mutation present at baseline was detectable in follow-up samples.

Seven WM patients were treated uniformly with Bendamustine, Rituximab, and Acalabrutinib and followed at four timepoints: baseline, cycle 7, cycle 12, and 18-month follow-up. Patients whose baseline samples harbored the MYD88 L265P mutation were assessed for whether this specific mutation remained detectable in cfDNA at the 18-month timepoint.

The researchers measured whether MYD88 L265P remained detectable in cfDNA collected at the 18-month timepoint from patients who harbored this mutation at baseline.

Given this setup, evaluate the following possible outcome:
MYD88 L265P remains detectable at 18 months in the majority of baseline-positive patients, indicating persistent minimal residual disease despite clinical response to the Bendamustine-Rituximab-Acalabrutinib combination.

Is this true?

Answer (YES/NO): NO